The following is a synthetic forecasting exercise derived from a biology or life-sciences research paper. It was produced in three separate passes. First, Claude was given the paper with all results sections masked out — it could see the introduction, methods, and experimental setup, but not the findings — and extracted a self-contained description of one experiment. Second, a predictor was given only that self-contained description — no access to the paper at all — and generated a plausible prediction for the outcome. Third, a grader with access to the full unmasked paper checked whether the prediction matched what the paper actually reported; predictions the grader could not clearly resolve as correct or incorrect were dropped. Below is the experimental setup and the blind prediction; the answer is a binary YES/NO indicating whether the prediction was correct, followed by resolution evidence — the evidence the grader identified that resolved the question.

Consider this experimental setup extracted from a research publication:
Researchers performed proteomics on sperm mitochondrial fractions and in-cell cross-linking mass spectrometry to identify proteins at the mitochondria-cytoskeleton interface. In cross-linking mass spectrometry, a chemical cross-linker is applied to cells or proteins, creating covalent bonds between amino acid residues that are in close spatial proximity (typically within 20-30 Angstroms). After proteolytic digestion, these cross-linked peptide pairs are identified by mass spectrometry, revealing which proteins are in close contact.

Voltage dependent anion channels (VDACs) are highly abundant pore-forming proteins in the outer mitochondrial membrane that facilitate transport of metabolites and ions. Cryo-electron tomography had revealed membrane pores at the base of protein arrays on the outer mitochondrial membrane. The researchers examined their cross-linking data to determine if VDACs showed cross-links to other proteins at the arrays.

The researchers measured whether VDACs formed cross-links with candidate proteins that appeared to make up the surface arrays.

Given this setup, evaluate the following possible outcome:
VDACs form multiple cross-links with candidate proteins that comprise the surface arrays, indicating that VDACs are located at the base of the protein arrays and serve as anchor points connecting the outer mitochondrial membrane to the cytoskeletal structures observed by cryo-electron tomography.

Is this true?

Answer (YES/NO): YES